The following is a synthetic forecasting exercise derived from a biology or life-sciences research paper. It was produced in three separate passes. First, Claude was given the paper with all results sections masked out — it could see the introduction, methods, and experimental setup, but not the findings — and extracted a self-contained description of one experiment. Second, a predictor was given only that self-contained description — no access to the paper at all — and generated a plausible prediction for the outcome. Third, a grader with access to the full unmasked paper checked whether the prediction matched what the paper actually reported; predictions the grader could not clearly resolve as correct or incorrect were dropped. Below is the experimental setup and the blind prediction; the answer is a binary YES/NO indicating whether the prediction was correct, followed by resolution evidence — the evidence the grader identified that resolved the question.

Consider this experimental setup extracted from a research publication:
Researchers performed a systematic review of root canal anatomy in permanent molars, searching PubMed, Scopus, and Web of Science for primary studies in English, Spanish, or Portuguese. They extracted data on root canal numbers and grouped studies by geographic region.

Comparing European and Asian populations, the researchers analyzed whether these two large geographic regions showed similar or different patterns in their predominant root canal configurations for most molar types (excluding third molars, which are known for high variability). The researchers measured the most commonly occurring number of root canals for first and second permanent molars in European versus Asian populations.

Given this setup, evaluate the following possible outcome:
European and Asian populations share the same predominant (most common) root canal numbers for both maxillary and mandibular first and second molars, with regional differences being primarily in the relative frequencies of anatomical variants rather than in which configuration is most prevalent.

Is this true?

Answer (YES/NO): YES